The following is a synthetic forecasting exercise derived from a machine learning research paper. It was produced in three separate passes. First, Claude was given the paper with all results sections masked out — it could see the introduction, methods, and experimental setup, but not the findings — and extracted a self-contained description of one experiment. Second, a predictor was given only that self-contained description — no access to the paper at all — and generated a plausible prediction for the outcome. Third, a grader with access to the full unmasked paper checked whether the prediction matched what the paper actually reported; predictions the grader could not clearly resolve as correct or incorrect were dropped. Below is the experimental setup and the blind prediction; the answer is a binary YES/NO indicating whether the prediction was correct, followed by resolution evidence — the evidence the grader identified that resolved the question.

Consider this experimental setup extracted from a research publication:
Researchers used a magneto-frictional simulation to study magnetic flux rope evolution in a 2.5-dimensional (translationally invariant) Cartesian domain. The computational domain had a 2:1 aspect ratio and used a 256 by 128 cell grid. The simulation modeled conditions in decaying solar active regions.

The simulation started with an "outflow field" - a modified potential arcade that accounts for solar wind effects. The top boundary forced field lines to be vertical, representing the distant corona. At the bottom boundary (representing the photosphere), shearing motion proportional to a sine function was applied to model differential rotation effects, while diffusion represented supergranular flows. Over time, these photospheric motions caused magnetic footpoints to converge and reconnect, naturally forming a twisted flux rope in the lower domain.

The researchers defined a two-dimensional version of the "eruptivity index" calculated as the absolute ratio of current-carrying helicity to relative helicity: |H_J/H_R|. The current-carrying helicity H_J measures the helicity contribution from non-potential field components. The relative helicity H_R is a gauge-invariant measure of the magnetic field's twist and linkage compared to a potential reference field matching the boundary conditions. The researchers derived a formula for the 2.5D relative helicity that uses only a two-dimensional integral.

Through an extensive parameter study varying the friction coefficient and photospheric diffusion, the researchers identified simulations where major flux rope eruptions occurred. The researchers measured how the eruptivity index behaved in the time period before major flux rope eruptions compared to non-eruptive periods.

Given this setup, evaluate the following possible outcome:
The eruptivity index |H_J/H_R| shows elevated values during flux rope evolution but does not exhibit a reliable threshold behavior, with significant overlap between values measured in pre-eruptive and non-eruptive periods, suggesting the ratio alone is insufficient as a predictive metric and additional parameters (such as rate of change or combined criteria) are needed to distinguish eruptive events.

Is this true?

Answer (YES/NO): NO